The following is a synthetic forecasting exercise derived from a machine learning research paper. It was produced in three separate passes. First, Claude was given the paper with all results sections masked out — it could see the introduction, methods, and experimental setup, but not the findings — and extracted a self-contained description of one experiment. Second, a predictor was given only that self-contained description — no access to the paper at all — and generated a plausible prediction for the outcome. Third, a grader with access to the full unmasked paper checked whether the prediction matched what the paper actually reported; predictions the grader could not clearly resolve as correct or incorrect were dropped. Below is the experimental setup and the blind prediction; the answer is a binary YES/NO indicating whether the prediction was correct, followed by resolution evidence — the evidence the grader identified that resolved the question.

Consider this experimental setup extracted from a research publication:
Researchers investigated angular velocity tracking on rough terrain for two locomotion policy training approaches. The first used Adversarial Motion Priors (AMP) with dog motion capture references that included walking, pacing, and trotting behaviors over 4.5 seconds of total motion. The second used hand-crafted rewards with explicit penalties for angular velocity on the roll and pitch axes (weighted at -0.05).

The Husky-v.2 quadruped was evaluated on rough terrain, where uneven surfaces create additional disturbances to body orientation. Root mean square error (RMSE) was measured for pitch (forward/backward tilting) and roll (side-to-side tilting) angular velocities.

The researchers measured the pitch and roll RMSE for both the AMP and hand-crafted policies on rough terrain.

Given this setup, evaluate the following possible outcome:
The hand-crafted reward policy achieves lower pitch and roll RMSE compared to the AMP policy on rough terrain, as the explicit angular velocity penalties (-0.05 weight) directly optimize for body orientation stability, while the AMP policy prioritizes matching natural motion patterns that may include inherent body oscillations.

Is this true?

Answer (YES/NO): YES